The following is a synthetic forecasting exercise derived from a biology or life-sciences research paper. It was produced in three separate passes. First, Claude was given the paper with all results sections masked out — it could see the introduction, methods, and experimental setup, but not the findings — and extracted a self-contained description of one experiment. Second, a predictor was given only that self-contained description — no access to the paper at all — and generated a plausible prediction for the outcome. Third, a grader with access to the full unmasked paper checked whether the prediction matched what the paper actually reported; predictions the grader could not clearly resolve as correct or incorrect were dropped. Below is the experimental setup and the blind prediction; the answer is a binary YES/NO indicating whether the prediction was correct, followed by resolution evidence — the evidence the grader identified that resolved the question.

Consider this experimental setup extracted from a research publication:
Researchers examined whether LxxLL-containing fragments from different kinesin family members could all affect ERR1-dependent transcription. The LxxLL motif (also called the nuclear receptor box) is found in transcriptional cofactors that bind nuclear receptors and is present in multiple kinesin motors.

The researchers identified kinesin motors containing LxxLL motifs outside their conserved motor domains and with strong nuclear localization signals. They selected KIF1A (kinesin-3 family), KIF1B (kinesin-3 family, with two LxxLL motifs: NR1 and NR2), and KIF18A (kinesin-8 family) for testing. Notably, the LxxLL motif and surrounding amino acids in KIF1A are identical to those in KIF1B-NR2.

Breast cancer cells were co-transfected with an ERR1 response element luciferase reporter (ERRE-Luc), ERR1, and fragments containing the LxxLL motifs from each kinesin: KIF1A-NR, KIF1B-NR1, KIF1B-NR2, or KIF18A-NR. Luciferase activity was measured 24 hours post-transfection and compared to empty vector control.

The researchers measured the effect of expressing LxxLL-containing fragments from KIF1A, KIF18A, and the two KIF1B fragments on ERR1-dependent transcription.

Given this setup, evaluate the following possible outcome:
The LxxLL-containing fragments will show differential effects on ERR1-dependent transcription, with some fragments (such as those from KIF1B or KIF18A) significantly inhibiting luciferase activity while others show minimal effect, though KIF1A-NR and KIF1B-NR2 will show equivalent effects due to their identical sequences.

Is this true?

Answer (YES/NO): NO